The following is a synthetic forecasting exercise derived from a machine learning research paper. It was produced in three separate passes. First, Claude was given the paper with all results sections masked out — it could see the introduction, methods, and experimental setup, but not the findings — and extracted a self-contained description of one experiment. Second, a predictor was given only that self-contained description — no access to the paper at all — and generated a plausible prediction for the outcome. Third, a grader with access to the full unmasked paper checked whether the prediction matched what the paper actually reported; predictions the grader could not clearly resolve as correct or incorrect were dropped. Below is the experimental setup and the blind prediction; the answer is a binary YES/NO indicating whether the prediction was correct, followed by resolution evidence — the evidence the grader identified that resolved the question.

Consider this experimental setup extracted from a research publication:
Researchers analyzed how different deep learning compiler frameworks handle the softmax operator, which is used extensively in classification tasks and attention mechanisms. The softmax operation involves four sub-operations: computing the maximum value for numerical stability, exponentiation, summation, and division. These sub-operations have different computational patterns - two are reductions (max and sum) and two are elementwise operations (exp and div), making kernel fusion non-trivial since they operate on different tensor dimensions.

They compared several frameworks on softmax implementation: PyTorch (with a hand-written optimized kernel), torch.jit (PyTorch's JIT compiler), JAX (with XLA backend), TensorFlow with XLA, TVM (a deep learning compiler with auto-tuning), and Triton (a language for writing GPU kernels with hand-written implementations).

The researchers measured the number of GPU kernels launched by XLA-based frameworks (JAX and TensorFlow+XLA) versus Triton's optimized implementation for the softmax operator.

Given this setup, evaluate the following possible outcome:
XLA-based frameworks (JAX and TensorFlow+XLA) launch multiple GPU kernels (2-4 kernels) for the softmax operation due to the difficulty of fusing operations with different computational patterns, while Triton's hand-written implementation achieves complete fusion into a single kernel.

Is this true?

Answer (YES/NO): YES